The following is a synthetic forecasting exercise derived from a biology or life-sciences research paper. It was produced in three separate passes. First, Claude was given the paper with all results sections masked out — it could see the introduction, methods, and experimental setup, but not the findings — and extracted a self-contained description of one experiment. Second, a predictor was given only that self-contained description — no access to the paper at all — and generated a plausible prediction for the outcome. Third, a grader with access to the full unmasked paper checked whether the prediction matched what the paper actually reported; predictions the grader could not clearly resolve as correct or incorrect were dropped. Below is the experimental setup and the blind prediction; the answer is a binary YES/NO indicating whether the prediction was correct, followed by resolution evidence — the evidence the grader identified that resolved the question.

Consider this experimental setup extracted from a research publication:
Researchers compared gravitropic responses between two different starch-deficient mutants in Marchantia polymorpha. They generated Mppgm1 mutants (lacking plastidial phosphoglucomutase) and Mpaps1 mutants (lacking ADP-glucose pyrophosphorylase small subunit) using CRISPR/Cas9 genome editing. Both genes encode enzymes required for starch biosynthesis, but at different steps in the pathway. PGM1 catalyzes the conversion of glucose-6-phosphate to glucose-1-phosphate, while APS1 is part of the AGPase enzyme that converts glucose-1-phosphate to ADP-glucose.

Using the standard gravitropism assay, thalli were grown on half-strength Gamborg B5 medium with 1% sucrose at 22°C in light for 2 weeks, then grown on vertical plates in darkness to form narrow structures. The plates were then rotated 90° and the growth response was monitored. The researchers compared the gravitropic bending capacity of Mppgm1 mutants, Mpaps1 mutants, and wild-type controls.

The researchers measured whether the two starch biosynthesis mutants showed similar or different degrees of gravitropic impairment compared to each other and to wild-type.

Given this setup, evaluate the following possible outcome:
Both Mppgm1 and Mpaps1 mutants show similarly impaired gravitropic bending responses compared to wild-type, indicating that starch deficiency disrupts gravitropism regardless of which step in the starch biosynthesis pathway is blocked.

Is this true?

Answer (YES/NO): NO